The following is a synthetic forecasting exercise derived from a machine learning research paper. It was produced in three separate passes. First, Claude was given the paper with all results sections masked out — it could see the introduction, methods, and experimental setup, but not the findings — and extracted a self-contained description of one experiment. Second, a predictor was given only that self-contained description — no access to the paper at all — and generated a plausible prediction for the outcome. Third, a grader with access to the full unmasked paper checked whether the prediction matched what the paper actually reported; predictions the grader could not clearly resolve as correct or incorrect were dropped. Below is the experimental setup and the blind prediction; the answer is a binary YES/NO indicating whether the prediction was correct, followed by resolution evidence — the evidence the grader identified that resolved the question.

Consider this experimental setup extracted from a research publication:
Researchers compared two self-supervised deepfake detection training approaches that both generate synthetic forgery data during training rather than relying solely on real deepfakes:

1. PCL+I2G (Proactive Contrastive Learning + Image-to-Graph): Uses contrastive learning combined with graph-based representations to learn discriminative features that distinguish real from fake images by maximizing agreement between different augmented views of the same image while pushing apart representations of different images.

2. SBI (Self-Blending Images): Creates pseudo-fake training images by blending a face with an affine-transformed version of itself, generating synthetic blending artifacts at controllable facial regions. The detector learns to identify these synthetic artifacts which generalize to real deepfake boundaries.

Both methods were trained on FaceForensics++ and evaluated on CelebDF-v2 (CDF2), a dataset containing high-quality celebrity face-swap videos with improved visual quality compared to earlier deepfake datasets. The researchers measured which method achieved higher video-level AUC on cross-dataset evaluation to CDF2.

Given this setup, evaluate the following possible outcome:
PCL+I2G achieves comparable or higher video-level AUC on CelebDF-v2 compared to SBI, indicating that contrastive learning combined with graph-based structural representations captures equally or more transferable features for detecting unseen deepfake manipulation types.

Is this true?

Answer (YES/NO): NO